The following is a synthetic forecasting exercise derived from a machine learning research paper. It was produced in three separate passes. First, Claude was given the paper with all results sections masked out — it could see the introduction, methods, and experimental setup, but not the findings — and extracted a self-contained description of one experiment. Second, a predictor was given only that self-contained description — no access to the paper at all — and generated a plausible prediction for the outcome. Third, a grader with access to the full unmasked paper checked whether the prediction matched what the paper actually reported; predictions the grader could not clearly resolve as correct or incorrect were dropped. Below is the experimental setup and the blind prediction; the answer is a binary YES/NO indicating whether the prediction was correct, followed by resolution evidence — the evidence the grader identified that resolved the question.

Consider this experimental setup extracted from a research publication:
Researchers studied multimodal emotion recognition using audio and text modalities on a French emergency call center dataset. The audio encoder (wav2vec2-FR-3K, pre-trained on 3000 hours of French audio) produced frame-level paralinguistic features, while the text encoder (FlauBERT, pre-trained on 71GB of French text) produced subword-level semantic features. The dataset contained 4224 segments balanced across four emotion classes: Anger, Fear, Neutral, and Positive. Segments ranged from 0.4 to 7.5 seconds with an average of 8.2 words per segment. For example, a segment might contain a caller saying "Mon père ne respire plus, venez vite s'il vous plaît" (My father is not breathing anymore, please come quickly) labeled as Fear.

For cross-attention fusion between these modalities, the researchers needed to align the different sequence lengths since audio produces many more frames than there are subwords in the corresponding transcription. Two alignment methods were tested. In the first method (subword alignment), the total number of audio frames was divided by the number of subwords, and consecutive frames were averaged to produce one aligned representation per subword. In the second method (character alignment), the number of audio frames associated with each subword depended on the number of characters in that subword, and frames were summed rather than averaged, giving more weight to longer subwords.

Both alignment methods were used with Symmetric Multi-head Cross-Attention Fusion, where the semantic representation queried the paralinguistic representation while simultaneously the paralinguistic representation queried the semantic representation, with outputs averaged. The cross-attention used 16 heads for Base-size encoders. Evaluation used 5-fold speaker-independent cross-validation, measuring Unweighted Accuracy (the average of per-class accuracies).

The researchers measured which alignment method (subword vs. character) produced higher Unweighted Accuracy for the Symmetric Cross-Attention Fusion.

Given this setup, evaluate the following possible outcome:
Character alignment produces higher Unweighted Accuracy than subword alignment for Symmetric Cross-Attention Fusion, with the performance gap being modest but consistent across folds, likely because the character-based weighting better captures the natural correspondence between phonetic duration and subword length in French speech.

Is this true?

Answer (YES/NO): NO